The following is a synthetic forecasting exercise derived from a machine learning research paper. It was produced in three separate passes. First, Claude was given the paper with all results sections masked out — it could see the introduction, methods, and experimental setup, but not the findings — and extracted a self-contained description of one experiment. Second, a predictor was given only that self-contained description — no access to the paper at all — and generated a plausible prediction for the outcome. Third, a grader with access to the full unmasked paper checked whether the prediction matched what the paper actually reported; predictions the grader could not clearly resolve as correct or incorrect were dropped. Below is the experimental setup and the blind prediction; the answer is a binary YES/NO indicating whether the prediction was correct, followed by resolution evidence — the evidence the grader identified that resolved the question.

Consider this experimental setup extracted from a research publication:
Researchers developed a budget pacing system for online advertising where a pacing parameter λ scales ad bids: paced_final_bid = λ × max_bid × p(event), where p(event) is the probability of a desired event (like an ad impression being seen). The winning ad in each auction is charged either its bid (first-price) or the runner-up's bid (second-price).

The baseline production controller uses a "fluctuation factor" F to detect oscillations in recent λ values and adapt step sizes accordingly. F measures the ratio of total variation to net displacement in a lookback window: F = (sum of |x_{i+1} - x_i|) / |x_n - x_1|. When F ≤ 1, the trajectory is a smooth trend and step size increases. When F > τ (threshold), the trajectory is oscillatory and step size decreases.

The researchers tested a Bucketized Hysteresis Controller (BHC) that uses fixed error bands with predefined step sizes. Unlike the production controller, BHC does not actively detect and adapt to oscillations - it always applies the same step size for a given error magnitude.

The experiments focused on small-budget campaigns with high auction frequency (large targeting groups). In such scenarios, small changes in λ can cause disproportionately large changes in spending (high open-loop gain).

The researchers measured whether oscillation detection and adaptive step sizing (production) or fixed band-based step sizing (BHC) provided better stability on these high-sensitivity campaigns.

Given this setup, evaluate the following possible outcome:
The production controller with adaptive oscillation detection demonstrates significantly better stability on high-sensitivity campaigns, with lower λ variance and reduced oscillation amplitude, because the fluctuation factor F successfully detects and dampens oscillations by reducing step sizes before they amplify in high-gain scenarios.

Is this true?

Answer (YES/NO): NO